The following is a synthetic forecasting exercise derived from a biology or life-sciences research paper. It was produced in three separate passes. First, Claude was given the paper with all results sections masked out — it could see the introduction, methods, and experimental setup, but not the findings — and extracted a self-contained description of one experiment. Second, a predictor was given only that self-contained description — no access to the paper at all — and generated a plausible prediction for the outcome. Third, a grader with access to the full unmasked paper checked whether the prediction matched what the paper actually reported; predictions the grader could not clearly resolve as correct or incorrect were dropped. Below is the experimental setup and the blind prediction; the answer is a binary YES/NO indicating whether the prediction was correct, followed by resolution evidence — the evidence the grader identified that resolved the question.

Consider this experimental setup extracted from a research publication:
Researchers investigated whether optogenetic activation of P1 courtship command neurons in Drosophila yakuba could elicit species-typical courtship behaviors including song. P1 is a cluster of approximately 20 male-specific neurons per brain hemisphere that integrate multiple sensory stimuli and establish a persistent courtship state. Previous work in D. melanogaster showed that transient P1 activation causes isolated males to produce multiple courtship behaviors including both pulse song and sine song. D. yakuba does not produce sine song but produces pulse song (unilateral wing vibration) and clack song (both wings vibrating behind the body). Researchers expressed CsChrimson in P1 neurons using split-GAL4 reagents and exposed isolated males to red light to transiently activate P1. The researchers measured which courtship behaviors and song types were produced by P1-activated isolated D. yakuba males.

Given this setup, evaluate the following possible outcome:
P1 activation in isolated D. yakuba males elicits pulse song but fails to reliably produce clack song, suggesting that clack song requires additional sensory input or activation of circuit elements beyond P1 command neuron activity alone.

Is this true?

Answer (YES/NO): NO